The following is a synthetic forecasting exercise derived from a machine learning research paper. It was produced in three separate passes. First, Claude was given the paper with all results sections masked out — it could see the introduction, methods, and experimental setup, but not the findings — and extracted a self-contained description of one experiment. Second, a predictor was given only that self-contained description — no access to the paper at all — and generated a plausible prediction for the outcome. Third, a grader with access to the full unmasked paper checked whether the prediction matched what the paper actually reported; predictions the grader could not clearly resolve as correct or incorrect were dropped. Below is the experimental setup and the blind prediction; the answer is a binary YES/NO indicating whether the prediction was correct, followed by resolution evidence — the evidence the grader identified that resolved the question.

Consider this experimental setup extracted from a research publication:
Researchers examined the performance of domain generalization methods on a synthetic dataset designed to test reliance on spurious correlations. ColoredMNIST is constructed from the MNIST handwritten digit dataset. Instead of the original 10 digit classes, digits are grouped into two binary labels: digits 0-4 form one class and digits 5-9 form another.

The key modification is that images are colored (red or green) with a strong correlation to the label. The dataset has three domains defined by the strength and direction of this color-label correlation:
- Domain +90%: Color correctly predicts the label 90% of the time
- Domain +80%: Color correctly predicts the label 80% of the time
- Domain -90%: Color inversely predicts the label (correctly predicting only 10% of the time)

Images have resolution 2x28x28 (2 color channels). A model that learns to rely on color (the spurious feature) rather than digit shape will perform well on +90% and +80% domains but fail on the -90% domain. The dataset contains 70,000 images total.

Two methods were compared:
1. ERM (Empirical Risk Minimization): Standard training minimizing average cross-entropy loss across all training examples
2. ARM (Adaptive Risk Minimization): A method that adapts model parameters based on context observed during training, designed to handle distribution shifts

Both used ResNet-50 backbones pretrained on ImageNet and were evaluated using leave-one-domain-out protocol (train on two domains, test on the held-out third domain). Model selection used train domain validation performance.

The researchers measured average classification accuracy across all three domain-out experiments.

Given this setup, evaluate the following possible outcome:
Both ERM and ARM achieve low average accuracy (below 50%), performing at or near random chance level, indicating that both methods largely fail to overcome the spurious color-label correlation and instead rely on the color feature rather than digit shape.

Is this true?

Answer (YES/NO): NO